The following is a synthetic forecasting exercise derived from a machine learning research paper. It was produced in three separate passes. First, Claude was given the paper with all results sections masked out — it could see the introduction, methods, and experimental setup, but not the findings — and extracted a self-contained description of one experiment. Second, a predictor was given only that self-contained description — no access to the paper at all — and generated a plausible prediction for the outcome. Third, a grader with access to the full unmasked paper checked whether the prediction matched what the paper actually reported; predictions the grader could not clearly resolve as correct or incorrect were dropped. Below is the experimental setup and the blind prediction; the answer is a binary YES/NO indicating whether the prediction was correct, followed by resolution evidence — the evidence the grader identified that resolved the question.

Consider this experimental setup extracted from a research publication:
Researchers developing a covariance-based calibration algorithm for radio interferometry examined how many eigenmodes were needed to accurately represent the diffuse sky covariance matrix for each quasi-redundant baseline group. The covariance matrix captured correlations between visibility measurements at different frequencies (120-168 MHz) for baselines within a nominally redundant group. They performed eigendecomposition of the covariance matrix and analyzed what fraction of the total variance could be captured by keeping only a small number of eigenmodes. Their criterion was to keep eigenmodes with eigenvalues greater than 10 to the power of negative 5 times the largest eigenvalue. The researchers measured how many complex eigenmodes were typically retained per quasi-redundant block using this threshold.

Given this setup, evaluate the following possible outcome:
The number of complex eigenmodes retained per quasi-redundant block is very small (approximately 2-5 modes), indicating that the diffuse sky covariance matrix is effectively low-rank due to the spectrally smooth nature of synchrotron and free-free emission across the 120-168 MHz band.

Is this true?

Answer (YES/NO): YES